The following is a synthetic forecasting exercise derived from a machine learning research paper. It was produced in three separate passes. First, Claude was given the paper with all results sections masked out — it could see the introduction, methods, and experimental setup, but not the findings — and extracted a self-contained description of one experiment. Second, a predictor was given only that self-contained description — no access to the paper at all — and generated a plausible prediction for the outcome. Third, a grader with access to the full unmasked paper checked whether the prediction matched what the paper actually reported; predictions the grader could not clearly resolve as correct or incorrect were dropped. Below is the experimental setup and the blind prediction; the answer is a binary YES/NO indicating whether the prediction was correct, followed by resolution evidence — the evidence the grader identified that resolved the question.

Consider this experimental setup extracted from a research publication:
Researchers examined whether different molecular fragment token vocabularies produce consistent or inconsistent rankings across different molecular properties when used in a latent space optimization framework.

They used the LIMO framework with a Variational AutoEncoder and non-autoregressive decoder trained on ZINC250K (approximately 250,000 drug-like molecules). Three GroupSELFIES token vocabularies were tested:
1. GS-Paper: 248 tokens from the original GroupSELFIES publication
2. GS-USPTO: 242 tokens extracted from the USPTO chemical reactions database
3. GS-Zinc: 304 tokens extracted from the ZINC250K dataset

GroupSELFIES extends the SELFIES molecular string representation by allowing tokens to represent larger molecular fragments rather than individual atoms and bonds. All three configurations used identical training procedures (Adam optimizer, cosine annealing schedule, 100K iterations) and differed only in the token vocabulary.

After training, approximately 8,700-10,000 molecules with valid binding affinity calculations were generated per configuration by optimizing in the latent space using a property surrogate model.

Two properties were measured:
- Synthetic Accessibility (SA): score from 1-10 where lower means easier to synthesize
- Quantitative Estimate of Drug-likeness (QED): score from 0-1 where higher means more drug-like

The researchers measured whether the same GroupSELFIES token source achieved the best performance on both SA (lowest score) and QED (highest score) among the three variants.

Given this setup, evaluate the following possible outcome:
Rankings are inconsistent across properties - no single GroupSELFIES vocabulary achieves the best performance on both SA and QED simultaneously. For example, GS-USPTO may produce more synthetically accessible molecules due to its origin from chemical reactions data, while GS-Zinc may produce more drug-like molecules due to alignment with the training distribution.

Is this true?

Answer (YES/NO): NO